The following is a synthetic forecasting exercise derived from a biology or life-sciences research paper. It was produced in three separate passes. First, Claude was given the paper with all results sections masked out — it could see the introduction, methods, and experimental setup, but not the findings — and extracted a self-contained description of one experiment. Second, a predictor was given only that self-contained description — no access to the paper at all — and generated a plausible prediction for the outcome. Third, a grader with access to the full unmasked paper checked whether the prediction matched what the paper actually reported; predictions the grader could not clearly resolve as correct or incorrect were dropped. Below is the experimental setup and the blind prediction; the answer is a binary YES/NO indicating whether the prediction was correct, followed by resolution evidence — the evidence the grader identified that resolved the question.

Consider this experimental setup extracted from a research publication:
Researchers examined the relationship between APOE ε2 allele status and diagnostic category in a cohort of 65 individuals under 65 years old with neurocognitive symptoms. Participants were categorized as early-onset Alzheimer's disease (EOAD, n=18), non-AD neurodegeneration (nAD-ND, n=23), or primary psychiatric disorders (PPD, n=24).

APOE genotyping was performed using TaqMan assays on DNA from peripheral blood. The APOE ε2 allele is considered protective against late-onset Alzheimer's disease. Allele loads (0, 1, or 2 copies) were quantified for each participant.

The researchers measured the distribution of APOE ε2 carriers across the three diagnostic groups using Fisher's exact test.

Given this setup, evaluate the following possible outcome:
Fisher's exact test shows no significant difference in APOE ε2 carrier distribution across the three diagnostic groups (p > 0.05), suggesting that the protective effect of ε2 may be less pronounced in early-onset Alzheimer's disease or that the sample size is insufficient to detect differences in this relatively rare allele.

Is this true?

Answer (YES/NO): YES